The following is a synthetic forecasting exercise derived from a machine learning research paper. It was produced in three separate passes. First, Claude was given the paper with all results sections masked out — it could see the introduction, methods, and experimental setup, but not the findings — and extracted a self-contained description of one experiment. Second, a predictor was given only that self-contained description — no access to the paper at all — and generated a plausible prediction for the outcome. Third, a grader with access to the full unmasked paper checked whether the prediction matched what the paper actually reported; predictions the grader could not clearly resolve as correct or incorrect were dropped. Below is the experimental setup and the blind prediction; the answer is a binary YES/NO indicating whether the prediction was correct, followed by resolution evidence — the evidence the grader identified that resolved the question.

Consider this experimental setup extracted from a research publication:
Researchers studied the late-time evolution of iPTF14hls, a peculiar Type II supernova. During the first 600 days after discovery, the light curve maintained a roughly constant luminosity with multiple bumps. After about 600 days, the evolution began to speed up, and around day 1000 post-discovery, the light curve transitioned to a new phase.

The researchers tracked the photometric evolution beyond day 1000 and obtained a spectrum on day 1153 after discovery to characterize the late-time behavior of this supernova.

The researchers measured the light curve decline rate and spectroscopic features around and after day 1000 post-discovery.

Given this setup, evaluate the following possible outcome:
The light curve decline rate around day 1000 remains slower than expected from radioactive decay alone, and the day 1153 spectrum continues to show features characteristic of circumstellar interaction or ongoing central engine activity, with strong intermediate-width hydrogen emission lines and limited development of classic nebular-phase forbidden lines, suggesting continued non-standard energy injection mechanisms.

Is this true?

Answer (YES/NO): YES